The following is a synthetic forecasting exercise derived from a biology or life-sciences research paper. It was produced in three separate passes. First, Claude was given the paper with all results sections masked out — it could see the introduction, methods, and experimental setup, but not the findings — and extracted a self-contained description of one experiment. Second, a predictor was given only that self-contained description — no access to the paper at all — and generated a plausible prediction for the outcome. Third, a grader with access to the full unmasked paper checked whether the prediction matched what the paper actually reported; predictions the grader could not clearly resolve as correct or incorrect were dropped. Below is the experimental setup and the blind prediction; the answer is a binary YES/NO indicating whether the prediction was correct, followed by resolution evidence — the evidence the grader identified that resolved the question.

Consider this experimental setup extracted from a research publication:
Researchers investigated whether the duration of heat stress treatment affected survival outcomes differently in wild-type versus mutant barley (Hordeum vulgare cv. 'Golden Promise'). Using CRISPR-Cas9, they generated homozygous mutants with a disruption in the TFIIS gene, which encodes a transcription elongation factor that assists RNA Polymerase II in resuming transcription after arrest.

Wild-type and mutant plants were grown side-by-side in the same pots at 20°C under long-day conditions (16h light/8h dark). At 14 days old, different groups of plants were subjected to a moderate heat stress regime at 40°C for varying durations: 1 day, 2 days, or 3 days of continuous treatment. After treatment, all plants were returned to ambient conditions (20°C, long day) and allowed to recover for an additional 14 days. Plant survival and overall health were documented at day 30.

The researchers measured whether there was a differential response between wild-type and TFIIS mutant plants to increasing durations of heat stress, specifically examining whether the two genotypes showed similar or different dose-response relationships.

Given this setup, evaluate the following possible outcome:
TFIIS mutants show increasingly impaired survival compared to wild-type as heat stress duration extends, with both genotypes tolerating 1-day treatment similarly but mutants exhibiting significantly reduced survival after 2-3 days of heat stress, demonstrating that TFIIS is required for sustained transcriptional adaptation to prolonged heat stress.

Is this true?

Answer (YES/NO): NO